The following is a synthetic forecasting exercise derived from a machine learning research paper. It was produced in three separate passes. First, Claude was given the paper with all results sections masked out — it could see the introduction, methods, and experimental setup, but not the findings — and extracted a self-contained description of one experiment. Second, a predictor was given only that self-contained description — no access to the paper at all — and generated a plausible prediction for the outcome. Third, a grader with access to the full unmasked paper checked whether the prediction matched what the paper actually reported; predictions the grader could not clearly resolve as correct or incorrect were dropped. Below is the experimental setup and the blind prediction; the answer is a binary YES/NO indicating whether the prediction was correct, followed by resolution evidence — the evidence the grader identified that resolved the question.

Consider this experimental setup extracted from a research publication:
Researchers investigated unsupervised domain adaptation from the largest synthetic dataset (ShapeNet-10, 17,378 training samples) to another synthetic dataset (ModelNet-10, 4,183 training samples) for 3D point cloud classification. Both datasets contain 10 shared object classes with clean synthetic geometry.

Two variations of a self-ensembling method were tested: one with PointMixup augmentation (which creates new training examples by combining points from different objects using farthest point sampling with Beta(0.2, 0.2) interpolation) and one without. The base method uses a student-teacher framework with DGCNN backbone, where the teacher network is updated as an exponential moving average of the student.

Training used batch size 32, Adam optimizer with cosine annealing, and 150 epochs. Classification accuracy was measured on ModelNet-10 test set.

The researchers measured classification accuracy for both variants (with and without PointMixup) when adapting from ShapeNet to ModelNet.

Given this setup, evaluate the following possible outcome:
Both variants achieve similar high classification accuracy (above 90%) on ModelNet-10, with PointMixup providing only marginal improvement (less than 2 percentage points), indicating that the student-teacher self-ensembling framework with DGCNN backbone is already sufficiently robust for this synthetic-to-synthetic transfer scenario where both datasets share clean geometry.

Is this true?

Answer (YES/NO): NO